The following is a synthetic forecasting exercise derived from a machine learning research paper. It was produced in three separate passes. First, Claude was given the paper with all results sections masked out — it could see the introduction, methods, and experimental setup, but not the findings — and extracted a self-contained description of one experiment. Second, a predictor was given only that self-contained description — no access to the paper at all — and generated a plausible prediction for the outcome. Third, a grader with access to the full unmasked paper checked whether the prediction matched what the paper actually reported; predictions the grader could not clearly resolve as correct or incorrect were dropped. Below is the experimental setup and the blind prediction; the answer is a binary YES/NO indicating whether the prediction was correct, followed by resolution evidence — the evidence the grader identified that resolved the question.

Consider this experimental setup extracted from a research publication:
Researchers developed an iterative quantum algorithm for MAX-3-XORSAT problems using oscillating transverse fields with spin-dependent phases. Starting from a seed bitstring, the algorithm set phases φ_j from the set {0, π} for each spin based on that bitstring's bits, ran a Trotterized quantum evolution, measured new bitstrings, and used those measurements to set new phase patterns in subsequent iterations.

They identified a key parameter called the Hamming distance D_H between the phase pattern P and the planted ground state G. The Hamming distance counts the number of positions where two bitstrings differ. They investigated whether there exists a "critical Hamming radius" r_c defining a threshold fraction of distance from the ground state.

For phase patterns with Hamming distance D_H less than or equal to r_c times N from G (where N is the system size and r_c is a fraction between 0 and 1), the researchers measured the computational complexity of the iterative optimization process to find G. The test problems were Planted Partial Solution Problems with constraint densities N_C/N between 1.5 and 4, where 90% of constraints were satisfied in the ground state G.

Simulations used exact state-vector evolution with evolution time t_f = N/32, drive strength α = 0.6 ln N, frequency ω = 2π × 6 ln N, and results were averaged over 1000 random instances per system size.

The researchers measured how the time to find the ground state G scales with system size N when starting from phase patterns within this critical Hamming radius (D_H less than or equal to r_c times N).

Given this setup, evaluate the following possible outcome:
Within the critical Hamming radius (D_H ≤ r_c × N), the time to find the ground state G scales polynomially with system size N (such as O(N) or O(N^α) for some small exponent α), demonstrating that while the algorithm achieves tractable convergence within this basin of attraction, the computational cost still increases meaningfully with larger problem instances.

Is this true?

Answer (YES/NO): YES